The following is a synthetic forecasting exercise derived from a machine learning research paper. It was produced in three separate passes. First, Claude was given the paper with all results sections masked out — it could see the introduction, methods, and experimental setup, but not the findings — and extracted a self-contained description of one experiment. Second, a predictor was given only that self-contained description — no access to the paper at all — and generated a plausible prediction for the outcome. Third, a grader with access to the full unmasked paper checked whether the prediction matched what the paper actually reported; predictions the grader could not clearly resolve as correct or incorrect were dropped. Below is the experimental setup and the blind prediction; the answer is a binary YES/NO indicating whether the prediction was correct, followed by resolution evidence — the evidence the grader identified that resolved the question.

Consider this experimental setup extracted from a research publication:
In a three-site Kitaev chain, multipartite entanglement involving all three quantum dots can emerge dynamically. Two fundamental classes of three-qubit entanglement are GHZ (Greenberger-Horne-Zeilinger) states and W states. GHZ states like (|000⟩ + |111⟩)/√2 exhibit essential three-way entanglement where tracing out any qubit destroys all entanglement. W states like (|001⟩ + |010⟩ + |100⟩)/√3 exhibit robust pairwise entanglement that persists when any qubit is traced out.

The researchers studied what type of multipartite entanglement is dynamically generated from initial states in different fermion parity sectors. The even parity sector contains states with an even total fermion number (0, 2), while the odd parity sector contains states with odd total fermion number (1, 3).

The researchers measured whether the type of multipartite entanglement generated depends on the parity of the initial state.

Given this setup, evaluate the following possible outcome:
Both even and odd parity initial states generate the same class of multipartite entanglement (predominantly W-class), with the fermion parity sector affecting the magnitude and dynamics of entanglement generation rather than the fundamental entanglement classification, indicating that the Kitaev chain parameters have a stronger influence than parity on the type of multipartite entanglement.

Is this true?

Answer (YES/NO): NO